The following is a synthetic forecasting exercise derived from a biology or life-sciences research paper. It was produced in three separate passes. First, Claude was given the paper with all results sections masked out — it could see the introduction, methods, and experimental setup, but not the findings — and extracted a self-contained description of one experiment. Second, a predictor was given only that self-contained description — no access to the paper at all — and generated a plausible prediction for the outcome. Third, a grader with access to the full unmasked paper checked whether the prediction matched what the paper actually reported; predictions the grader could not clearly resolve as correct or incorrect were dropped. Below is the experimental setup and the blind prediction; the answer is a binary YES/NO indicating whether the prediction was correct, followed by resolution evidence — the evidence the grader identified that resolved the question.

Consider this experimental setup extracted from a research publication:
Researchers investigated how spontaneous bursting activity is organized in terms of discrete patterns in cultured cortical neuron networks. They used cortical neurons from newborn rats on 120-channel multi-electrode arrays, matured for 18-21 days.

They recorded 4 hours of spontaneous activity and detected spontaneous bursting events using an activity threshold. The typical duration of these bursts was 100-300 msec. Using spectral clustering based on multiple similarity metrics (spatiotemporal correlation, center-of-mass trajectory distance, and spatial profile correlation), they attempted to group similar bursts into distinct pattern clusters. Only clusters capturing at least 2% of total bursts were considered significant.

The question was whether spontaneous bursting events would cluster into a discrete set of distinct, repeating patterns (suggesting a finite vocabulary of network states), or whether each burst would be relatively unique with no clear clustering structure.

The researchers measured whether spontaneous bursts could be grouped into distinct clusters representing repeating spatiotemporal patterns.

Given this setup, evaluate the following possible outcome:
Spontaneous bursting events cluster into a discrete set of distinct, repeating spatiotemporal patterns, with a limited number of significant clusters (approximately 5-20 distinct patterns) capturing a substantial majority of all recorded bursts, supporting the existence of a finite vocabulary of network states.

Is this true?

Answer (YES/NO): YES